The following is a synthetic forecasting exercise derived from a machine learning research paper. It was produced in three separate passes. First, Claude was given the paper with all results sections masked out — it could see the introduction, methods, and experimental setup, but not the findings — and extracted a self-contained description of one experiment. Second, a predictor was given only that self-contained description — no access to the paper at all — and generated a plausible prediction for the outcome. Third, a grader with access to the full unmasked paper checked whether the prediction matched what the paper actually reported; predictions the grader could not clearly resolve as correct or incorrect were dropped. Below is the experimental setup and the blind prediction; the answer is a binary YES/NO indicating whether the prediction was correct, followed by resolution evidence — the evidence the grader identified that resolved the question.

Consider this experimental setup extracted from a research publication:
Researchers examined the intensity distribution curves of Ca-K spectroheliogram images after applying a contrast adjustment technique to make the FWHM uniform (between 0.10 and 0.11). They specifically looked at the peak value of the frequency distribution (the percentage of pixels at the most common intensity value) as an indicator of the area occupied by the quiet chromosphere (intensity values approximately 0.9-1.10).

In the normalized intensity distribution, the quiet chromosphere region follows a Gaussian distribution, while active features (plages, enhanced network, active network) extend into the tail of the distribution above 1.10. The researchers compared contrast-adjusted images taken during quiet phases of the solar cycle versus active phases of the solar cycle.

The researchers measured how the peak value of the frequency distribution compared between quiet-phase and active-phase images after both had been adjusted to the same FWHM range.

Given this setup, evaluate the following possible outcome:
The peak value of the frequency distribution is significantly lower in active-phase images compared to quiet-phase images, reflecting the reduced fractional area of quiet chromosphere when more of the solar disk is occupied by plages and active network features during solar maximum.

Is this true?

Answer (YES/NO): NO